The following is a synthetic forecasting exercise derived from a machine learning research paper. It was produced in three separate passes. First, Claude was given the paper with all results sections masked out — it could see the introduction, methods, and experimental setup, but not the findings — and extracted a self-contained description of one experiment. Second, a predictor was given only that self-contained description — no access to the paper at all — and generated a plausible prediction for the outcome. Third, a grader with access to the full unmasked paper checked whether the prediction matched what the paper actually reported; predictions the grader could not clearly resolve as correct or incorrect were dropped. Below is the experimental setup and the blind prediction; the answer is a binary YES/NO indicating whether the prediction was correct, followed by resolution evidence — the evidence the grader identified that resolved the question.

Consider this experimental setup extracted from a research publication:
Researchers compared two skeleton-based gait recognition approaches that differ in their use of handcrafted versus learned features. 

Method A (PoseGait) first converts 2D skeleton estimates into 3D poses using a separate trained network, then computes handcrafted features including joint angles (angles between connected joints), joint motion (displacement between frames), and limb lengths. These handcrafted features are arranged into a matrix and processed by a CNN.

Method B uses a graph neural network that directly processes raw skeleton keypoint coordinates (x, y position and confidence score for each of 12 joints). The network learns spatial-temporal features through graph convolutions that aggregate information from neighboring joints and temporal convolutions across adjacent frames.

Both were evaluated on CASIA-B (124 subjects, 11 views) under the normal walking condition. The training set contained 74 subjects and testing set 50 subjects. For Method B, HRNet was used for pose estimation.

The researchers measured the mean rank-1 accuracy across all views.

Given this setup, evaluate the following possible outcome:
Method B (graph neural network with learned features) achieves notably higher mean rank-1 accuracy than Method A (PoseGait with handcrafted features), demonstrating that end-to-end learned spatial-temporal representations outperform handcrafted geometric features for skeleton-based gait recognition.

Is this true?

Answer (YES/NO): YES